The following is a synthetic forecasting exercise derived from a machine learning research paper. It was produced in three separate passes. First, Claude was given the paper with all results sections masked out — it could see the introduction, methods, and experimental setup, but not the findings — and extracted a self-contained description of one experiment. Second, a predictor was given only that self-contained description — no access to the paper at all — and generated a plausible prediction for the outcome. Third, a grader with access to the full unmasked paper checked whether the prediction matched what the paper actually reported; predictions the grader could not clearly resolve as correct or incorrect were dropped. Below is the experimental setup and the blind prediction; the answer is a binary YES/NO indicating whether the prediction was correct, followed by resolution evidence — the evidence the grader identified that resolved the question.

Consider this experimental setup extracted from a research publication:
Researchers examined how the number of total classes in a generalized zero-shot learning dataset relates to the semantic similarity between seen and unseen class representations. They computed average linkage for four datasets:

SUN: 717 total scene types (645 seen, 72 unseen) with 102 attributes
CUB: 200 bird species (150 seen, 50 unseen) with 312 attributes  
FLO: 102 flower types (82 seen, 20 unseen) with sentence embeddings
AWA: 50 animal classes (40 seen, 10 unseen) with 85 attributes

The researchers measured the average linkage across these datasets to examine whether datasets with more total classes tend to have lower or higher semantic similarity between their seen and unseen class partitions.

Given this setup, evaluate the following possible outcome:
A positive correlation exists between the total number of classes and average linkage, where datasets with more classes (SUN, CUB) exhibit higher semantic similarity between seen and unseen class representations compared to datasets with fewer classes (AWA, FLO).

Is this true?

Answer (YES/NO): NO